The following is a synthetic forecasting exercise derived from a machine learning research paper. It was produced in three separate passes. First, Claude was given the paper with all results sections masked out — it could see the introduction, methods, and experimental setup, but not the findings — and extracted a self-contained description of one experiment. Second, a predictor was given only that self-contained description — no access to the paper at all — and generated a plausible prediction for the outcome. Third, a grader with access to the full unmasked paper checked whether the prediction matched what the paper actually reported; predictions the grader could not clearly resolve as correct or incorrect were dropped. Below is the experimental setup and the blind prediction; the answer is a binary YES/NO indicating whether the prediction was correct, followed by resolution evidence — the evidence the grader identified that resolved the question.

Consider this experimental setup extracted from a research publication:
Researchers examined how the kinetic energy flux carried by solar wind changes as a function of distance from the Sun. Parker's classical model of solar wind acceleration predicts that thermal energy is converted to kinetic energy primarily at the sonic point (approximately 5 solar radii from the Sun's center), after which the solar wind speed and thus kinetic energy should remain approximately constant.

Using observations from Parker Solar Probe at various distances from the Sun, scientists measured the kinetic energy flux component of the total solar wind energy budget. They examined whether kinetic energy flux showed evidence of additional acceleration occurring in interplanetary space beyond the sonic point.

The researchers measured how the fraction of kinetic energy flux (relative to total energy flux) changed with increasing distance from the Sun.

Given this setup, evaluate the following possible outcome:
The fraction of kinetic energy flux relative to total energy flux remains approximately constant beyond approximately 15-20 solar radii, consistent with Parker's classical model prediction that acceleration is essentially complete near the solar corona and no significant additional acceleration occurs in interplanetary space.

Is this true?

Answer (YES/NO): NO